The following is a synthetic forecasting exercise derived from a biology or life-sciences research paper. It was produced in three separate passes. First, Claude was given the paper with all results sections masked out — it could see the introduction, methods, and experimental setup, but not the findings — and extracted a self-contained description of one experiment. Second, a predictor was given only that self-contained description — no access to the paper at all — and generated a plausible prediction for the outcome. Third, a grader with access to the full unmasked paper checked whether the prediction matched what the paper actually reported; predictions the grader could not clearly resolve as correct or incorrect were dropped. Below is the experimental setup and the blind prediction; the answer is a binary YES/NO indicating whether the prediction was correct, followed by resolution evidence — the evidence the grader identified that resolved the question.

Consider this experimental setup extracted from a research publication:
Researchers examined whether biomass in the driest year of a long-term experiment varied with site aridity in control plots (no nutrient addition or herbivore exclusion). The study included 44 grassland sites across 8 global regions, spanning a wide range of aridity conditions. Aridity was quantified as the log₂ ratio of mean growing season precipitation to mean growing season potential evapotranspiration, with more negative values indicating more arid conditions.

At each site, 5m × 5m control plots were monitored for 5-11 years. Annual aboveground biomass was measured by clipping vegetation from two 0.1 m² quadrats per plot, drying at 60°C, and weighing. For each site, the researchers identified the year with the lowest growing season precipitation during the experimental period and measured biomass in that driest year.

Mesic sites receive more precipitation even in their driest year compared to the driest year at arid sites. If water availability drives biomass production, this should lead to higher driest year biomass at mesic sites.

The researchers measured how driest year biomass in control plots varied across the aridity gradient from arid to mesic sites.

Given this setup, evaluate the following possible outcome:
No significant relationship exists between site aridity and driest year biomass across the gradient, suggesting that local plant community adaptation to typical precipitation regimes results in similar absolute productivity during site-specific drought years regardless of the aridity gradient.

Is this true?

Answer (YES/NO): NO